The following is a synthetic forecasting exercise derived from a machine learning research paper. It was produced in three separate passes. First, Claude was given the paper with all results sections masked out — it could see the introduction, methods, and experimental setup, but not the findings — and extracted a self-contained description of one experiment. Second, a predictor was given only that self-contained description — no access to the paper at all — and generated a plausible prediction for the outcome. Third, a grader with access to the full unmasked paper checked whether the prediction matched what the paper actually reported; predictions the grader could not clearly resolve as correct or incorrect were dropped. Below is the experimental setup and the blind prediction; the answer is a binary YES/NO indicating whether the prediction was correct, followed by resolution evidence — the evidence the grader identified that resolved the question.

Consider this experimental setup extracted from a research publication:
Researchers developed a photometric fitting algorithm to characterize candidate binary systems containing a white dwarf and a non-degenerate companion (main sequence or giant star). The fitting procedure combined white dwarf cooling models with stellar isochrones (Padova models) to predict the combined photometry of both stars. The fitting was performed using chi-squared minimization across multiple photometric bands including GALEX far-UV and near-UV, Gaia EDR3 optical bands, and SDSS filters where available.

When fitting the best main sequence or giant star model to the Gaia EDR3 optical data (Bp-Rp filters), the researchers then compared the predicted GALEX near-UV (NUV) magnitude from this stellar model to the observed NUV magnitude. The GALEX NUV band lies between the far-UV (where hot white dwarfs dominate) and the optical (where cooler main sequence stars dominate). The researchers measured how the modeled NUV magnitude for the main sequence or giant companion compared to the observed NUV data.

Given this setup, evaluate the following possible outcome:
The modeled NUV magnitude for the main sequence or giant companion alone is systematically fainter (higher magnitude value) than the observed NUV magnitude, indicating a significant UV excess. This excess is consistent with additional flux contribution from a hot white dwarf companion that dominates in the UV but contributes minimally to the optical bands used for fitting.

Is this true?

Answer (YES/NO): NO